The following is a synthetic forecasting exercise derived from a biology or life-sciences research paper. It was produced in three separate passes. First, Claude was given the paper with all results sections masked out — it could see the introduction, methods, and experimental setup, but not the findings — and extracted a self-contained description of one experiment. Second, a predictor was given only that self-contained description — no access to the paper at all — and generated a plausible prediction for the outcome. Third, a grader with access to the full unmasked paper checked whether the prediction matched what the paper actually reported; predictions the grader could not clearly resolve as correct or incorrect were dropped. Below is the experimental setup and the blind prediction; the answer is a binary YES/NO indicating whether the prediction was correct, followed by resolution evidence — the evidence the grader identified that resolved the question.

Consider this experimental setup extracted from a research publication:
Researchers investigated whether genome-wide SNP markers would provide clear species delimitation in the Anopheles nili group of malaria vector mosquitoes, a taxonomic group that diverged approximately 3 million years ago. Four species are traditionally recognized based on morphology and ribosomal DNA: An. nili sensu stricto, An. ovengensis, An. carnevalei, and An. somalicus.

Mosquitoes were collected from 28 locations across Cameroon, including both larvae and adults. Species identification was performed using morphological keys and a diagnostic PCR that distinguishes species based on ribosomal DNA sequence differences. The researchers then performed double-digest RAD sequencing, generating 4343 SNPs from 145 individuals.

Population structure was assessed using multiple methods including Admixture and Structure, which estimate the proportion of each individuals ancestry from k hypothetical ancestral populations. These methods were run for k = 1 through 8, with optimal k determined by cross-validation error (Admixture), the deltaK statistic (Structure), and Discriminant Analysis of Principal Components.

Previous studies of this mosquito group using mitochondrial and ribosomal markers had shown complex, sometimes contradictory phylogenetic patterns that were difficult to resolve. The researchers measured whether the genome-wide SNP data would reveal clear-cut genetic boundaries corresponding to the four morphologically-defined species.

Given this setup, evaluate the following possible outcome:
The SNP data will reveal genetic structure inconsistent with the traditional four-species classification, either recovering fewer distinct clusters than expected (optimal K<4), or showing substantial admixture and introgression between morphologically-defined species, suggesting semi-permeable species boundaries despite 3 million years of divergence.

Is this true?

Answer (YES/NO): YES